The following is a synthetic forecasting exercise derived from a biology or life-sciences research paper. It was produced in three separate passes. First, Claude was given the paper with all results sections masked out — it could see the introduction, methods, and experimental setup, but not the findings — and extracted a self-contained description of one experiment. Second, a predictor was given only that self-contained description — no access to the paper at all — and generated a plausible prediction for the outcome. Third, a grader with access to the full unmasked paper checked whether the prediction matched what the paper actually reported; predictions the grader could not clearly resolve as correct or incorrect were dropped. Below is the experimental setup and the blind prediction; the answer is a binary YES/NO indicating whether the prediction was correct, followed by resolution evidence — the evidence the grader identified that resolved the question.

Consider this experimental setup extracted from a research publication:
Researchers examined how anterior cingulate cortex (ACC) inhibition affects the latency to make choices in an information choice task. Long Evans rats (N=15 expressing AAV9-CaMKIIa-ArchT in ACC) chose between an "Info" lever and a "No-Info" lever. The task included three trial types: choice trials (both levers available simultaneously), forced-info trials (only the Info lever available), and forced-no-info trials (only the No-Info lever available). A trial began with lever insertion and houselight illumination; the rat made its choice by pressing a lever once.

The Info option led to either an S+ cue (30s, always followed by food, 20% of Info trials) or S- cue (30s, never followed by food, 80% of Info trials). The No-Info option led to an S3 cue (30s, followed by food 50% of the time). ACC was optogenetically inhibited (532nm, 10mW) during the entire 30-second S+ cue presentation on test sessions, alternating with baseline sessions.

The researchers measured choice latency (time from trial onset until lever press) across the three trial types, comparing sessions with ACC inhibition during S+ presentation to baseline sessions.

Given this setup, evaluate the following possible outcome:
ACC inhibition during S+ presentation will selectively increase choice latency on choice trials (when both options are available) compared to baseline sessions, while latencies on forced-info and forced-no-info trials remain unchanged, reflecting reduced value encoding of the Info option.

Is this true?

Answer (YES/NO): NO